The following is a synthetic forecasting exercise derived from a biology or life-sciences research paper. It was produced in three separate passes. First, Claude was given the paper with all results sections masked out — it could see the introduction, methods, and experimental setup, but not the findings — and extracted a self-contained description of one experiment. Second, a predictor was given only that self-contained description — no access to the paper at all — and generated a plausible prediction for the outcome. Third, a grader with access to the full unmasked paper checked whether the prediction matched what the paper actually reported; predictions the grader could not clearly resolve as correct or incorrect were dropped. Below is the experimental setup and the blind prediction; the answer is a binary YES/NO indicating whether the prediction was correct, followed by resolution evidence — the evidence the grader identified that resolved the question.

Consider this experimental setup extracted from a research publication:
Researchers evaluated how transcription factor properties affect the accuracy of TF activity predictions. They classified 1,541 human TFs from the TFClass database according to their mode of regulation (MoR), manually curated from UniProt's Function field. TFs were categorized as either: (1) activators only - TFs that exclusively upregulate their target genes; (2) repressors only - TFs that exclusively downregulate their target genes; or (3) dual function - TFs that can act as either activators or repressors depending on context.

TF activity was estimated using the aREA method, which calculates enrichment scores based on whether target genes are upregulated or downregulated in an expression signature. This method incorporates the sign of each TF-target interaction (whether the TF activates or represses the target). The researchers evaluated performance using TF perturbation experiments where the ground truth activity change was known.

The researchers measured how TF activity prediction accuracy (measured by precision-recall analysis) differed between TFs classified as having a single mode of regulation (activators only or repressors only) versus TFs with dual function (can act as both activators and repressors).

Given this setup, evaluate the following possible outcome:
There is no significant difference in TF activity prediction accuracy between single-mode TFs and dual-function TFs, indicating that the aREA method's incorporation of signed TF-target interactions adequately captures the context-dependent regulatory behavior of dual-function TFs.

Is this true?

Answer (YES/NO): NO